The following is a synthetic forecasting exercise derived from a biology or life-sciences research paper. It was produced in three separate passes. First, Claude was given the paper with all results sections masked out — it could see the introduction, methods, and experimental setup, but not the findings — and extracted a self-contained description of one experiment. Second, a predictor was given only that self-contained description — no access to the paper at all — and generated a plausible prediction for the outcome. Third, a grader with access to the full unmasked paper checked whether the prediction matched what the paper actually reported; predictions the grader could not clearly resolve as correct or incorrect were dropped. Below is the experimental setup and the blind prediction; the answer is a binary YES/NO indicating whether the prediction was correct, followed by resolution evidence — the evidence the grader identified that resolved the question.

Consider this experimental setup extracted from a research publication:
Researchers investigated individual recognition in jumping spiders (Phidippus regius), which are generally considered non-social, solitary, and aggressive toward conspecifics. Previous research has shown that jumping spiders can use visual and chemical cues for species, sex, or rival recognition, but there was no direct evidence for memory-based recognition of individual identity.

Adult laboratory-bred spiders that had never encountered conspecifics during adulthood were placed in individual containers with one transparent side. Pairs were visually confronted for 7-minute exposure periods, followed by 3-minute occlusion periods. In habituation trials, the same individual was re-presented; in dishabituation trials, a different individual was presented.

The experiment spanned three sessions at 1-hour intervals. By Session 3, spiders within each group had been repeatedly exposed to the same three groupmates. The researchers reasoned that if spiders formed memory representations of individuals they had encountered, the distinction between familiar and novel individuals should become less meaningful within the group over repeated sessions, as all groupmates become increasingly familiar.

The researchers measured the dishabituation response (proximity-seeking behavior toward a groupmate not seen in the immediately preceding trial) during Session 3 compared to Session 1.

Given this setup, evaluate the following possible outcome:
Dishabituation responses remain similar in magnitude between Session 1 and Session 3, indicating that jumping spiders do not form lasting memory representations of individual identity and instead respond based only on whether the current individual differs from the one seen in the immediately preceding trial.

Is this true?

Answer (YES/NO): NO